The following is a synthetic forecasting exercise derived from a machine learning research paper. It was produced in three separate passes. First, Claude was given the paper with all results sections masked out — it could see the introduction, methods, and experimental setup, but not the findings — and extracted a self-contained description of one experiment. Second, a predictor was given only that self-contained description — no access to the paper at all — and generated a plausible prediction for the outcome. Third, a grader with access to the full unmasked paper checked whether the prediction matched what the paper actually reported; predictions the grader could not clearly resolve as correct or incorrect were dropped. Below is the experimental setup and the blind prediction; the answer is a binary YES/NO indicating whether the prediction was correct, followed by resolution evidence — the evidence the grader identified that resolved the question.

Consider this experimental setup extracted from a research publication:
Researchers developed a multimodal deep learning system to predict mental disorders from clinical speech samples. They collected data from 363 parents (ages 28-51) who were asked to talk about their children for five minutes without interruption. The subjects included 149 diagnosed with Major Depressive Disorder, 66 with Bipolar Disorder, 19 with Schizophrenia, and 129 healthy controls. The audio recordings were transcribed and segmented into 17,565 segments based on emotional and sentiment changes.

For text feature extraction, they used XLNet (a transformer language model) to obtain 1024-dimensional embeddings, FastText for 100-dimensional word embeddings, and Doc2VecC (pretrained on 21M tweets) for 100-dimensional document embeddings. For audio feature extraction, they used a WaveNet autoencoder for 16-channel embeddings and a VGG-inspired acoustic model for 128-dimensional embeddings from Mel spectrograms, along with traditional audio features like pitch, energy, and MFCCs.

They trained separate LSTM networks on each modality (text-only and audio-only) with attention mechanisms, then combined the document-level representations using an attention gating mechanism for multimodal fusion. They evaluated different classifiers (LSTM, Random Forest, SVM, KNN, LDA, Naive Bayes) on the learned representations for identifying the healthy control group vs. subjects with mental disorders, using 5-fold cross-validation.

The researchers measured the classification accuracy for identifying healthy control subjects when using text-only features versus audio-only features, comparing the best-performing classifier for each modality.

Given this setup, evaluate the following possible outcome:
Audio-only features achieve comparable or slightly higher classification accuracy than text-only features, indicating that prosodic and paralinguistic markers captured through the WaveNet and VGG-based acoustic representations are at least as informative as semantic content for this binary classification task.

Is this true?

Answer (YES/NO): YES